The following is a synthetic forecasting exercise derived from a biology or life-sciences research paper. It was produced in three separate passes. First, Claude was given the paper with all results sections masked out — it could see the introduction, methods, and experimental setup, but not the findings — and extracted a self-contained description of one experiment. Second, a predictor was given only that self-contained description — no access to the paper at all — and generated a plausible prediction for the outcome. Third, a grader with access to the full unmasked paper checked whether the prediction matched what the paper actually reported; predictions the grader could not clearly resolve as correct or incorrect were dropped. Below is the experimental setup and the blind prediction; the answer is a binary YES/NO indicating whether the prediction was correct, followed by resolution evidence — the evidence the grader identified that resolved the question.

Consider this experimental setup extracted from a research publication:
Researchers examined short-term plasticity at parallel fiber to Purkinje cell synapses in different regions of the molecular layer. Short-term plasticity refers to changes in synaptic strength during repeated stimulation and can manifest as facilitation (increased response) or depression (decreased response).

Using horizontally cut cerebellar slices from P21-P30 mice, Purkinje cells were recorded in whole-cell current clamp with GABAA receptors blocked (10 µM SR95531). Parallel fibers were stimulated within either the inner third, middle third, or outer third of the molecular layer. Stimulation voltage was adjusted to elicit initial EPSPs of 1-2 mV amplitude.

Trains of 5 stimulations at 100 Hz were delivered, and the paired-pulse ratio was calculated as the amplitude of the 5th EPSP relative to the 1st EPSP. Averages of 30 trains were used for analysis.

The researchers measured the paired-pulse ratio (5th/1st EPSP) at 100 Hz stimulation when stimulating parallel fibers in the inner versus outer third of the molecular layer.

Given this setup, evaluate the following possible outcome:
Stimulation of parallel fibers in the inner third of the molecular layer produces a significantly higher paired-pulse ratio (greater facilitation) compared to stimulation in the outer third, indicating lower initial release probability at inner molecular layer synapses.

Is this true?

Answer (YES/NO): NO